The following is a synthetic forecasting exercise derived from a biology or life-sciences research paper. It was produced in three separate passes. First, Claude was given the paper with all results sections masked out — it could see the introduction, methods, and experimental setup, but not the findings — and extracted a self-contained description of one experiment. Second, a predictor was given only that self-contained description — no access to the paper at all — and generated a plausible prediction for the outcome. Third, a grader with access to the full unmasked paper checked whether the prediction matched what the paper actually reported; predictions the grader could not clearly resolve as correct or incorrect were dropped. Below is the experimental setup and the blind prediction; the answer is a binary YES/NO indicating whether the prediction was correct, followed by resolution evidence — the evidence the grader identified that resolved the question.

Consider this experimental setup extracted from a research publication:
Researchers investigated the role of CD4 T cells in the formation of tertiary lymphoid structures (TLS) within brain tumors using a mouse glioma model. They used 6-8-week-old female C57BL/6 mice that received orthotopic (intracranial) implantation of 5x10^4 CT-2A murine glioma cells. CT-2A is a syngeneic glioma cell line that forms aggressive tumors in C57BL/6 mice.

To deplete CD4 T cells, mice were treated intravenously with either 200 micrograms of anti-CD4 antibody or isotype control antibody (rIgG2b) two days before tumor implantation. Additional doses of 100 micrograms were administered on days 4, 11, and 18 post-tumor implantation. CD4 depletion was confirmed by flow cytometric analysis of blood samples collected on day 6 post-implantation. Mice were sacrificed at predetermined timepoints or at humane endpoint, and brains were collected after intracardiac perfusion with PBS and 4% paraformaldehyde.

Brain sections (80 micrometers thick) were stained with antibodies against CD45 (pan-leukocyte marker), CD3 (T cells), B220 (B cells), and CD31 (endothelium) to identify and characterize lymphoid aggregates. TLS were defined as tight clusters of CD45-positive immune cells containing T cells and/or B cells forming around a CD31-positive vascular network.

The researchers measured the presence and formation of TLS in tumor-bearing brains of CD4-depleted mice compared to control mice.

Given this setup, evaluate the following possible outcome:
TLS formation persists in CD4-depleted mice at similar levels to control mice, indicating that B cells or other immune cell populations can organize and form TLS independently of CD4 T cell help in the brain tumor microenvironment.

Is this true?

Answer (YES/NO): NO